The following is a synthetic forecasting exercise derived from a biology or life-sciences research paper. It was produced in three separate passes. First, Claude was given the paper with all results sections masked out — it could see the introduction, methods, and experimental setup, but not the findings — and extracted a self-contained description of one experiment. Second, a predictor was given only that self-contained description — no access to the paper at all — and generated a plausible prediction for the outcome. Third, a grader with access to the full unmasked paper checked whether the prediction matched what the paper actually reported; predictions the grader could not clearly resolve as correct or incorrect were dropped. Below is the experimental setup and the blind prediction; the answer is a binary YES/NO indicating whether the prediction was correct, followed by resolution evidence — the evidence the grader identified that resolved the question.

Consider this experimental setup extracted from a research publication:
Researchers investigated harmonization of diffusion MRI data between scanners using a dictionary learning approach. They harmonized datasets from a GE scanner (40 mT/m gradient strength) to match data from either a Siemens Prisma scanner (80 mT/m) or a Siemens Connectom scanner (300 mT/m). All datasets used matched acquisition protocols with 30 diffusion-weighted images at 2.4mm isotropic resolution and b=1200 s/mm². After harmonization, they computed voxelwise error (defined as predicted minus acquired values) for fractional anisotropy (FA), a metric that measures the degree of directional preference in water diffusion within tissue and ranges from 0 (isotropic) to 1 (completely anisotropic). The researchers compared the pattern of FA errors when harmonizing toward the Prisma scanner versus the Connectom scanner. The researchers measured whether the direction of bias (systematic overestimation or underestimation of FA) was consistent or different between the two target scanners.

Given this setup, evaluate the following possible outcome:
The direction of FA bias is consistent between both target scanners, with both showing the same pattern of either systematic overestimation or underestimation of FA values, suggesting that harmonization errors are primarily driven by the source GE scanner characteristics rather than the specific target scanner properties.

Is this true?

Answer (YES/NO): NO